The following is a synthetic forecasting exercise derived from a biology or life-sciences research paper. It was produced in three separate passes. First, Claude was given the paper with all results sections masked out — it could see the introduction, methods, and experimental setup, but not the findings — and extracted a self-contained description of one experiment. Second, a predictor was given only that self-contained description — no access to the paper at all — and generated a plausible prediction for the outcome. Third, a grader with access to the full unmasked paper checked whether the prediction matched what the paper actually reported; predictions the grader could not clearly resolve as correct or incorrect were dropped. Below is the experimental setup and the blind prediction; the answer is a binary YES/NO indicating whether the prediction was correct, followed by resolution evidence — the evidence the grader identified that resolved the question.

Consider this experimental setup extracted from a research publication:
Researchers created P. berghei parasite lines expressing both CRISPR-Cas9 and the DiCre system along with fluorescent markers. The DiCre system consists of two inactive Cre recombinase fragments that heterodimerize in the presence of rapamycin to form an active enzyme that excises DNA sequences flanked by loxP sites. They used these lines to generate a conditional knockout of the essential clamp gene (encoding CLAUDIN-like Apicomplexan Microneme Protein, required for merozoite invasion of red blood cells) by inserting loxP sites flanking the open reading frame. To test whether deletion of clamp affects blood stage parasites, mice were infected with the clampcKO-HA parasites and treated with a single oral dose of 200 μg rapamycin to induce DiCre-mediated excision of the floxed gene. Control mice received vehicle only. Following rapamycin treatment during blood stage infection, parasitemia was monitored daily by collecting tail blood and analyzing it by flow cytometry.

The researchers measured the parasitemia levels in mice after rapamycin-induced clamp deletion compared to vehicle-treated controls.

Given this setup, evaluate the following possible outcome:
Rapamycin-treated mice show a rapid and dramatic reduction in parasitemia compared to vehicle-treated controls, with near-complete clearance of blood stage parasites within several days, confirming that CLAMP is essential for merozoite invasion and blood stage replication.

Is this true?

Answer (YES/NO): YES